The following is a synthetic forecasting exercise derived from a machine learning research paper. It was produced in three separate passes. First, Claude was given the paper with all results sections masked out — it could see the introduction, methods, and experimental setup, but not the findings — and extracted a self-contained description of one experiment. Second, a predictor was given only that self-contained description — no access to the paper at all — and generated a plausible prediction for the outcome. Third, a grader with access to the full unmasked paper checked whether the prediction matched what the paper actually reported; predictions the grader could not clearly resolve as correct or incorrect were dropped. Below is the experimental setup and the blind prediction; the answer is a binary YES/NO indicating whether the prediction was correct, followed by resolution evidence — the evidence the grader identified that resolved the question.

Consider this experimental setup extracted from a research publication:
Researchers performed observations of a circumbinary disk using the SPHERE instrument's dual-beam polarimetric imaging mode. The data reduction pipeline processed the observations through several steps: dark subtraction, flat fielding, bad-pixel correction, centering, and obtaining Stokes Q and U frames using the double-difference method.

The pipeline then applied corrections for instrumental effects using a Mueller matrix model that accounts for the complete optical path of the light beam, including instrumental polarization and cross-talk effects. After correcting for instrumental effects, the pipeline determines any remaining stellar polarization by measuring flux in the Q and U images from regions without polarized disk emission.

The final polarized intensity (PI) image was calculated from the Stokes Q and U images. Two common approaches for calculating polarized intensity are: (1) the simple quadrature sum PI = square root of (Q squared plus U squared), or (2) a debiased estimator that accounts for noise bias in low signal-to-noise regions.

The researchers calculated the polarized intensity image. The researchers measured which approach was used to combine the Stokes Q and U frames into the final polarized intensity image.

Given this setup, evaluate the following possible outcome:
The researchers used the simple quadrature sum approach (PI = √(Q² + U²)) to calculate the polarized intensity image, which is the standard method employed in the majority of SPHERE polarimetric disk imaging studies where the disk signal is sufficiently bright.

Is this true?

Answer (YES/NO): YES